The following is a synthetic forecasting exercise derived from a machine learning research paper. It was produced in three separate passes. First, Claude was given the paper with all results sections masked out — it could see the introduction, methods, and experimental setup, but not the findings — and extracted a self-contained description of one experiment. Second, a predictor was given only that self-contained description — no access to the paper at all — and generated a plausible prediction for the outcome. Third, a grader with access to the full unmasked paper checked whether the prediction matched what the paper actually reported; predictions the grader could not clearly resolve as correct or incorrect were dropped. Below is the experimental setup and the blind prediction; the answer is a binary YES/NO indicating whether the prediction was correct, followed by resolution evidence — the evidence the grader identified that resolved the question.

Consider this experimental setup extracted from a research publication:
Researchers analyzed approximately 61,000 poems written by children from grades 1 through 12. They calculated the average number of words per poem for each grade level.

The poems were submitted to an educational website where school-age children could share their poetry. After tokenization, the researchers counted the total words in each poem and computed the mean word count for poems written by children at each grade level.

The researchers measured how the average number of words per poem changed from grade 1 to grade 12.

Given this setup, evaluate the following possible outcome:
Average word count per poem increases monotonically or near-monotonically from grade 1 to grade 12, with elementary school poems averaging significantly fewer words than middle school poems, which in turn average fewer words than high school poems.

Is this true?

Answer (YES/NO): YES